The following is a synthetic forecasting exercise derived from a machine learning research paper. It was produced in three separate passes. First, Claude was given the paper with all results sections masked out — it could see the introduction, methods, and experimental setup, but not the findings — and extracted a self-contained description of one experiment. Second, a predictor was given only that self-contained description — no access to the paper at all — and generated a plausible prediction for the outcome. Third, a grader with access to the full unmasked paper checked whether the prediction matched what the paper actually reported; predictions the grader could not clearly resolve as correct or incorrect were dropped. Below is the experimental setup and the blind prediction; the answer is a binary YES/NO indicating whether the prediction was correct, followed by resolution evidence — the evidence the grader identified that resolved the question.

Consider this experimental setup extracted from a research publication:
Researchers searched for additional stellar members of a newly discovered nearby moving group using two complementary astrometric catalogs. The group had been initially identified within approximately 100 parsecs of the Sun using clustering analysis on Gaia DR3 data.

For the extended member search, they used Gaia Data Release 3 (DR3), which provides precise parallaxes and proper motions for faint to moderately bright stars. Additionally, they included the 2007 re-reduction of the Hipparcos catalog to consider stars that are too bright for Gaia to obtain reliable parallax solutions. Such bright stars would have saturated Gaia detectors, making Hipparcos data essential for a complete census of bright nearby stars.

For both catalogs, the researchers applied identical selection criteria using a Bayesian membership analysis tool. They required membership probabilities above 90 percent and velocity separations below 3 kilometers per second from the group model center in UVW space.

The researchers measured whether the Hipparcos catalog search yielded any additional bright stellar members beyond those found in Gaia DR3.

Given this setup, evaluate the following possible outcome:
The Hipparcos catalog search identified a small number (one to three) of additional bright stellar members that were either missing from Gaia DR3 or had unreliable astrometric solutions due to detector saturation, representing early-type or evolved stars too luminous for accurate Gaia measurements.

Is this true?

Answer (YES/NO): NO